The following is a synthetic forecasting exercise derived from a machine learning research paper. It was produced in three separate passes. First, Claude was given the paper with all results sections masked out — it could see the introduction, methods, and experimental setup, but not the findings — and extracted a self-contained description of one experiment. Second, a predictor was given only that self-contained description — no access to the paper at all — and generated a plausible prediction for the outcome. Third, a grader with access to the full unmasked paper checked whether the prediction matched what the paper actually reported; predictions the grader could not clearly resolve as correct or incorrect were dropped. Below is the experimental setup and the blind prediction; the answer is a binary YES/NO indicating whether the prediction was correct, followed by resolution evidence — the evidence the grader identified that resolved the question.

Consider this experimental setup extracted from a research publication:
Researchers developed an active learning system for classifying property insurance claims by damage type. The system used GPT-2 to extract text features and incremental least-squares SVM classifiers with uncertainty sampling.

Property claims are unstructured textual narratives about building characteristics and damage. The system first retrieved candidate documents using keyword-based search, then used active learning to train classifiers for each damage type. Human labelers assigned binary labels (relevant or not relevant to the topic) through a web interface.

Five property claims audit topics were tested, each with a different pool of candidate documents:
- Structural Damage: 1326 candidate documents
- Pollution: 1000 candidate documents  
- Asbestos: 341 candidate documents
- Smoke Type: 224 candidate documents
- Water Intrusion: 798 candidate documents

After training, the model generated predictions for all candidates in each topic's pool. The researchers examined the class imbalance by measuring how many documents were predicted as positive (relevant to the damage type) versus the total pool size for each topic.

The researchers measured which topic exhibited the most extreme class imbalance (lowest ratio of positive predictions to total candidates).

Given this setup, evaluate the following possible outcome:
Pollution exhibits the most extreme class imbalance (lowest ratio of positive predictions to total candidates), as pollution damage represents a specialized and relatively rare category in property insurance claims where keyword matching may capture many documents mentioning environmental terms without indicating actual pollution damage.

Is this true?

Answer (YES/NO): YES